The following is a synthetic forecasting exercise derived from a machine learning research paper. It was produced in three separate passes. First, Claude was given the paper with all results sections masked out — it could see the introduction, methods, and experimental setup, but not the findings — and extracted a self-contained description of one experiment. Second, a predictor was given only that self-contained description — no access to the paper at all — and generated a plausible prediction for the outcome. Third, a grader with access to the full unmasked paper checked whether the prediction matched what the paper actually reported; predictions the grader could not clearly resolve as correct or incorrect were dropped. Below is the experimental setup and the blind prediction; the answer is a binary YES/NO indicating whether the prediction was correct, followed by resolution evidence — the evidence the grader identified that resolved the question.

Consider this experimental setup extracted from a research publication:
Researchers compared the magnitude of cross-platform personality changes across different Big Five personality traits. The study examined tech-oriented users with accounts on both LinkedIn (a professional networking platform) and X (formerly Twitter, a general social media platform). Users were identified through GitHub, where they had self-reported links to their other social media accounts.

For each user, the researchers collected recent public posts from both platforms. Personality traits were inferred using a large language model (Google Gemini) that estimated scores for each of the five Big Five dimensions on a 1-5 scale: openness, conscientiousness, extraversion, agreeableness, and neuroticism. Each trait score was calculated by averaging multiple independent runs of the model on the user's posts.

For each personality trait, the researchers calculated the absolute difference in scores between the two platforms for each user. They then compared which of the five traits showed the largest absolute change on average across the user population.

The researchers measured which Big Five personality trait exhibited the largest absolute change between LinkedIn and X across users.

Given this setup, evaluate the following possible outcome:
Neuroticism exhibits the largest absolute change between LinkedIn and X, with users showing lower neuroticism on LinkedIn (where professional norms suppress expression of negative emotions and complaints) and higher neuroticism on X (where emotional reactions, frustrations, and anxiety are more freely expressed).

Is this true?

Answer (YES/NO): YES